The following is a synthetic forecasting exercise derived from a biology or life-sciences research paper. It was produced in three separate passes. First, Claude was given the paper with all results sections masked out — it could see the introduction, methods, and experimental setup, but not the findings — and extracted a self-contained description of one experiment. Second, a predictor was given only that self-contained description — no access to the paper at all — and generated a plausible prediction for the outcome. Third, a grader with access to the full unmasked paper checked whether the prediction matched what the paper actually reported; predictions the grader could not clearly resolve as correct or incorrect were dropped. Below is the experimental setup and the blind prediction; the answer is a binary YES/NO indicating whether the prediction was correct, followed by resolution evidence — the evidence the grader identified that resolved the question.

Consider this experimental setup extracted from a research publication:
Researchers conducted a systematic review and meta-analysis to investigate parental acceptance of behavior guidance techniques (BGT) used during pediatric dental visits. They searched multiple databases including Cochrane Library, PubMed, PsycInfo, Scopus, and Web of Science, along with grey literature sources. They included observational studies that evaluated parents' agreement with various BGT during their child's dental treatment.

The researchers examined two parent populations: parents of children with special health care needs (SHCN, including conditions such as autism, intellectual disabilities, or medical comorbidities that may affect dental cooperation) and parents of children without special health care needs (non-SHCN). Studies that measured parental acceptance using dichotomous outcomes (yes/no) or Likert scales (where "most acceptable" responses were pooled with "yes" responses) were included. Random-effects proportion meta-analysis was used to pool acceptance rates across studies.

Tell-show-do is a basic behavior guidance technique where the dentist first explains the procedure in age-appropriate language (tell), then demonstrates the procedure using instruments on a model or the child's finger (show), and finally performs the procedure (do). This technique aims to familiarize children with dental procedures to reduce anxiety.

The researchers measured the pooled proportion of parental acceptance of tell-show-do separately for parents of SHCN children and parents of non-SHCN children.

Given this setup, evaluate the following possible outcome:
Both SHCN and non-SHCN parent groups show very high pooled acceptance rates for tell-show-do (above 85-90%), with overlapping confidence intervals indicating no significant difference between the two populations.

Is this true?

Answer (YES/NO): NO